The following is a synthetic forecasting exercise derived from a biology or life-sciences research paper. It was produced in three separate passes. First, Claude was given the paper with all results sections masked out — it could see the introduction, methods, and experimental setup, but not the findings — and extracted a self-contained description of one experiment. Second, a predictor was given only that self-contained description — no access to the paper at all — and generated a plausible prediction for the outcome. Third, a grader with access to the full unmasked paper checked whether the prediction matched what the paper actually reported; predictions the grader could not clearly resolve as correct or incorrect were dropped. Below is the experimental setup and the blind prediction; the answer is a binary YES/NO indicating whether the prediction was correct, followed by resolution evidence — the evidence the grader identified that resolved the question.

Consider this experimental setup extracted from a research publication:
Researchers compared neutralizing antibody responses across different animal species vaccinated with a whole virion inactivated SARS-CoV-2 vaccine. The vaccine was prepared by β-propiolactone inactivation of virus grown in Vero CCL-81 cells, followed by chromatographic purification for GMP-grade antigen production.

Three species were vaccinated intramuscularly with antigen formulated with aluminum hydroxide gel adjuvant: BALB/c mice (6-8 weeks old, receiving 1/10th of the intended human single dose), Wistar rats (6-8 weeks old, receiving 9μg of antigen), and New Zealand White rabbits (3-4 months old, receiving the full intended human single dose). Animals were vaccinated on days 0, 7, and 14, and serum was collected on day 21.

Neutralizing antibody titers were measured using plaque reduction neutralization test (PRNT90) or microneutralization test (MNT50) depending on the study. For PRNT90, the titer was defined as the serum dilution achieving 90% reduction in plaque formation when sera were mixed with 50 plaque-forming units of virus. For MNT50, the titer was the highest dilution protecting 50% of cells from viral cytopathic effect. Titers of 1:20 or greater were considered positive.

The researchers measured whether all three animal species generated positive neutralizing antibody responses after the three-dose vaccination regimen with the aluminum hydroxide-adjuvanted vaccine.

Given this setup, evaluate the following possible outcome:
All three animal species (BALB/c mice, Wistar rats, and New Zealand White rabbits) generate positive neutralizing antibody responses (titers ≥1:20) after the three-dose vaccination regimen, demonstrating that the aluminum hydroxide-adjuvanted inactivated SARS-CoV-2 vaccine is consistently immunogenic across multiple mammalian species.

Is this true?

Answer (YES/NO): YES